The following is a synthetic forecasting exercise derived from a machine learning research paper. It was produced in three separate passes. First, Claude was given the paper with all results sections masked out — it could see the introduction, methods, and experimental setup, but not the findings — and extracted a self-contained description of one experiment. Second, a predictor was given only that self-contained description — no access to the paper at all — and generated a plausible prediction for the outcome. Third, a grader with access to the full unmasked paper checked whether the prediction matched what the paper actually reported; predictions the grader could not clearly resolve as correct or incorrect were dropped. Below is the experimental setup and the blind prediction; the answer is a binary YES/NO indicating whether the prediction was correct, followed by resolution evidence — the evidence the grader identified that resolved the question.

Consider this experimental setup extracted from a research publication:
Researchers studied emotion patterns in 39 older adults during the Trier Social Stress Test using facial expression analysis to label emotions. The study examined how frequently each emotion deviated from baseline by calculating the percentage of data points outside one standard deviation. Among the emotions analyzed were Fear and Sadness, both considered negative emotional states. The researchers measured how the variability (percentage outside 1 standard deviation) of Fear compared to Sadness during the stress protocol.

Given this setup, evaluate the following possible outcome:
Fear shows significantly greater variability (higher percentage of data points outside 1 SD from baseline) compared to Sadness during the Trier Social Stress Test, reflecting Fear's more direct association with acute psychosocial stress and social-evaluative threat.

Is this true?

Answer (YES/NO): NO